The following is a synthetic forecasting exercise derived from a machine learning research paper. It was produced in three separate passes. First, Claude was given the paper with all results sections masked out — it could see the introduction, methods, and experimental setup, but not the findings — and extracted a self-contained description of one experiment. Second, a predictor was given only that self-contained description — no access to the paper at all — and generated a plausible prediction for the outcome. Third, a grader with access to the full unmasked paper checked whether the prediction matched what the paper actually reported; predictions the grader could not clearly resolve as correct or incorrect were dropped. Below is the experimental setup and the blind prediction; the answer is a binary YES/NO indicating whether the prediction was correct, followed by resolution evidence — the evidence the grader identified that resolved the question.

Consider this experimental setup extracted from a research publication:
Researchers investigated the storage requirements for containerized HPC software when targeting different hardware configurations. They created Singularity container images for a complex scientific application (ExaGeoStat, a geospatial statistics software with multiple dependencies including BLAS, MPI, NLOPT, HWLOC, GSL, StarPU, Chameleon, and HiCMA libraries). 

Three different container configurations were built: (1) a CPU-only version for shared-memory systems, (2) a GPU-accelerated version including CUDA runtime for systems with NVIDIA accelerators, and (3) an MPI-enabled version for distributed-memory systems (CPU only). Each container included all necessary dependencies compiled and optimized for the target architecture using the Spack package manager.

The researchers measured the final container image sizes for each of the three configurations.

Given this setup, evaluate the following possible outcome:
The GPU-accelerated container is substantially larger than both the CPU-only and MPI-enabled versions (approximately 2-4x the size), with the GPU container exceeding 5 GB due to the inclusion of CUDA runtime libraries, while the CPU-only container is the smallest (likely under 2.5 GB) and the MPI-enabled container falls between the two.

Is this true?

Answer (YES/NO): YES